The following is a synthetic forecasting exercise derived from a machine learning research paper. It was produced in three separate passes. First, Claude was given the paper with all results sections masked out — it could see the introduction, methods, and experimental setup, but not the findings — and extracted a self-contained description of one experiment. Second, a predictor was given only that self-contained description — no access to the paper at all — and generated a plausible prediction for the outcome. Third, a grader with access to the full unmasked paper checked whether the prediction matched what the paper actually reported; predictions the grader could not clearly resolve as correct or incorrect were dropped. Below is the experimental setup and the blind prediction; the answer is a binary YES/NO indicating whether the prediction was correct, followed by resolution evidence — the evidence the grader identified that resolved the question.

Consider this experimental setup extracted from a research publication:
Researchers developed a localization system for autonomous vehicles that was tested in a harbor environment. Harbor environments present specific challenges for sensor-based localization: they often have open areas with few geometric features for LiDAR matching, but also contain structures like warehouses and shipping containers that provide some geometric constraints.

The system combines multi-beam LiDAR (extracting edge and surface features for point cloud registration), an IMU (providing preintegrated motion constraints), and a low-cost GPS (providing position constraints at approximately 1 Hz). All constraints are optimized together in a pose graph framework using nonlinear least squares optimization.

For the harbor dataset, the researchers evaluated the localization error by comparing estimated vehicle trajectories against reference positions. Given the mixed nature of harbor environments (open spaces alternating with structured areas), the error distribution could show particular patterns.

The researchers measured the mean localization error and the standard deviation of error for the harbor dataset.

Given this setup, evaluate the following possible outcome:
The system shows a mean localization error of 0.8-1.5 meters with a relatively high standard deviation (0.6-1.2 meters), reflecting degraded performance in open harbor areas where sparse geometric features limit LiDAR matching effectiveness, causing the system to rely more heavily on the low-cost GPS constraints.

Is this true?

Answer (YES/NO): NO